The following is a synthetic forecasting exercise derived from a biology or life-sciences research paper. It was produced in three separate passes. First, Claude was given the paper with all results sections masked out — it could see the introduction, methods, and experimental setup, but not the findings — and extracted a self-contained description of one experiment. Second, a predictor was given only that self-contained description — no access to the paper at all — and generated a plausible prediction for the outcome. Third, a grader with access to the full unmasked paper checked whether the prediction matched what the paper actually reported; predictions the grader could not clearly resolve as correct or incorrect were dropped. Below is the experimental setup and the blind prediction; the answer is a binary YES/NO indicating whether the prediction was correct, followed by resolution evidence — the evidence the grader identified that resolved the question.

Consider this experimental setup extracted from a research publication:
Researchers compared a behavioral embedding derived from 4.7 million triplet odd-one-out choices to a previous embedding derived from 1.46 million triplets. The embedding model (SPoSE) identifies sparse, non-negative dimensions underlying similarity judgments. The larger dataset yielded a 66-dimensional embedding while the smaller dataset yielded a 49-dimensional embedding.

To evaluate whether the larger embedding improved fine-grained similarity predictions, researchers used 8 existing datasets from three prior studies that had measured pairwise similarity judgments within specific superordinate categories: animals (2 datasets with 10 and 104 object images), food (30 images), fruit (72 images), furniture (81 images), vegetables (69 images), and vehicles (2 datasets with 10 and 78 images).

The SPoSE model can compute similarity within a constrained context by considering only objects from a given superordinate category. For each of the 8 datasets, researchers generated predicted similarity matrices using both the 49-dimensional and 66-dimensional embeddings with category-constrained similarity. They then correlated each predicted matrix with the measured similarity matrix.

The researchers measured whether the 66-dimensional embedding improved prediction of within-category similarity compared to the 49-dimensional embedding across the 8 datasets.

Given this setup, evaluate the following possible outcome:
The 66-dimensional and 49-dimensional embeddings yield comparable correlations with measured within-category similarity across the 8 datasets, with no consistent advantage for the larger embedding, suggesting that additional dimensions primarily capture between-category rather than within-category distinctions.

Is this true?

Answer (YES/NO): NO